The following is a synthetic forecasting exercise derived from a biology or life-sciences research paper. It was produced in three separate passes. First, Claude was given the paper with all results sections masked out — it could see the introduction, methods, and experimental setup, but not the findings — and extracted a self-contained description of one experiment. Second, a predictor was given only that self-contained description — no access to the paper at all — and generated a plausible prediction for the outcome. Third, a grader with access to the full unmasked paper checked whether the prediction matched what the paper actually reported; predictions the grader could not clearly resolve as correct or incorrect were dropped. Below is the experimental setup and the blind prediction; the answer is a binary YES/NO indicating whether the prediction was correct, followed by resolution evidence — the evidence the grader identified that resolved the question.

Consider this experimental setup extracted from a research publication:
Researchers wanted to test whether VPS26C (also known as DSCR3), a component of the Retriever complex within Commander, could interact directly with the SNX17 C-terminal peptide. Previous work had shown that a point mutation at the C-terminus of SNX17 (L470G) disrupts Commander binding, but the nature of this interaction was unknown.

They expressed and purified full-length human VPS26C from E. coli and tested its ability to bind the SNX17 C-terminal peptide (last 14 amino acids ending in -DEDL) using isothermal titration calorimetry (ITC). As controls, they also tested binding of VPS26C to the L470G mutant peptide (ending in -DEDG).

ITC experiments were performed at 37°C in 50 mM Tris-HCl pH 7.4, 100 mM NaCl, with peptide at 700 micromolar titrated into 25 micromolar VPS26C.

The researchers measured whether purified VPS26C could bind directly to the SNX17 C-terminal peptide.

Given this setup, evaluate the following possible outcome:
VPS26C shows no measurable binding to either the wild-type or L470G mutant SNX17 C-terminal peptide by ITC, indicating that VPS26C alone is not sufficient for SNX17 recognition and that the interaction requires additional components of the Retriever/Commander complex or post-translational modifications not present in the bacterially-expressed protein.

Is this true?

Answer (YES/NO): YES